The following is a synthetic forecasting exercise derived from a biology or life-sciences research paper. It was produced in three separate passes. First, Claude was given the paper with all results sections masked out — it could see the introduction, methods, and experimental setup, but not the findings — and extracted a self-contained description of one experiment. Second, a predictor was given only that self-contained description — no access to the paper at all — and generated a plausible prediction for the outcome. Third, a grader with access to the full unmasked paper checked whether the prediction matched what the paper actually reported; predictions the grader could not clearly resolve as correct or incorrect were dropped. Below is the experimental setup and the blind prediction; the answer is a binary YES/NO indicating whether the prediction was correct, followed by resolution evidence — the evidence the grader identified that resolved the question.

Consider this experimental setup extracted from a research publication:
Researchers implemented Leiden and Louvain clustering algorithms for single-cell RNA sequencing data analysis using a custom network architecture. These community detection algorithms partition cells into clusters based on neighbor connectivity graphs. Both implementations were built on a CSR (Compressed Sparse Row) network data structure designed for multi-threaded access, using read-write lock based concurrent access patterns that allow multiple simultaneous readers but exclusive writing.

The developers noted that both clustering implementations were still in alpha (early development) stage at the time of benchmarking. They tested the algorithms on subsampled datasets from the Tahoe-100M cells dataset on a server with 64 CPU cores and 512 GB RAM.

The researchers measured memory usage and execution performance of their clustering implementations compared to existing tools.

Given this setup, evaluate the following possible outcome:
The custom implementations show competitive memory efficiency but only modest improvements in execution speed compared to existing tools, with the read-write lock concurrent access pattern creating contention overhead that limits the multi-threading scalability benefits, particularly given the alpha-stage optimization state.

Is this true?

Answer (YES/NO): NO